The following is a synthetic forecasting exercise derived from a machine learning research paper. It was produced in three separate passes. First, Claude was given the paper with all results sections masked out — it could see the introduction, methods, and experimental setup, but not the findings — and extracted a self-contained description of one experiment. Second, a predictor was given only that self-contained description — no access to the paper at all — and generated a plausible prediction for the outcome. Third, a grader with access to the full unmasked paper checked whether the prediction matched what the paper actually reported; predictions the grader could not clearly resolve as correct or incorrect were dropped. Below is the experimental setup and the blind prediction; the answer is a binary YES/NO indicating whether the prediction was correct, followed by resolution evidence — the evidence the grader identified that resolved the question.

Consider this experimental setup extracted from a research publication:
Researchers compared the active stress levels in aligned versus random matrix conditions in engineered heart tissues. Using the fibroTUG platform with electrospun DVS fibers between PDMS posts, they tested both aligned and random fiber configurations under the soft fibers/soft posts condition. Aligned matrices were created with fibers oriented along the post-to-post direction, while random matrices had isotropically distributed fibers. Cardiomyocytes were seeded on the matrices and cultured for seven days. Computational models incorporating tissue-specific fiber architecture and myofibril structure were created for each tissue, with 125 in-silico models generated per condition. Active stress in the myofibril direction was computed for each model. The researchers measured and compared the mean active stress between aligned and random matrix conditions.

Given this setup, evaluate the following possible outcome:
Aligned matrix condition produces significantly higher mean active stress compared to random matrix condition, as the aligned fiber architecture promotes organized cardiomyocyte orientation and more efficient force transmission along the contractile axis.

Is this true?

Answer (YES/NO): NO